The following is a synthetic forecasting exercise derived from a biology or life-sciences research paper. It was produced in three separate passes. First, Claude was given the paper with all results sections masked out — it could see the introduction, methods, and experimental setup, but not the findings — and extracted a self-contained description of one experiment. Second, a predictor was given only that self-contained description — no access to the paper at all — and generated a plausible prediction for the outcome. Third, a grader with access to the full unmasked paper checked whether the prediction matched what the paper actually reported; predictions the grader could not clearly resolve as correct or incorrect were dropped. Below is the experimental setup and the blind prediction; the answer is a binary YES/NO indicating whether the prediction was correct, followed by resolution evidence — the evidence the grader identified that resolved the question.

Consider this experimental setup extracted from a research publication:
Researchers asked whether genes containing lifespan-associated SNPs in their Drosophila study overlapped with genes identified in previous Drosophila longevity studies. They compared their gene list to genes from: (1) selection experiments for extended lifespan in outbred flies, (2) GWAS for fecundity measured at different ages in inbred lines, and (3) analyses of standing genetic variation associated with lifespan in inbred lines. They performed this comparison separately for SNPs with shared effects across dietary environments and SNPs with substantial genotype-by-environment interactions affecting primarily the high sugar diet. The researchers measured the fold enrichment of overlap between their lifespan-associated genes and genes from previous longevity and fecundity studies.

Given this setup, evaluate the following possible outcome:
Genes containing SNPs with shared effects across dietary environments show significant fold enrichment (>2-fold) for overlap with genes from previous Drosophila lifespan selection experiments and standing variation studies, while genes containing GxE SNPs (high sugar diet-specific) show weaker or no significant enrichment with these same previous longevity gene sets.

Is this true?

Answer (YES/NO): NO